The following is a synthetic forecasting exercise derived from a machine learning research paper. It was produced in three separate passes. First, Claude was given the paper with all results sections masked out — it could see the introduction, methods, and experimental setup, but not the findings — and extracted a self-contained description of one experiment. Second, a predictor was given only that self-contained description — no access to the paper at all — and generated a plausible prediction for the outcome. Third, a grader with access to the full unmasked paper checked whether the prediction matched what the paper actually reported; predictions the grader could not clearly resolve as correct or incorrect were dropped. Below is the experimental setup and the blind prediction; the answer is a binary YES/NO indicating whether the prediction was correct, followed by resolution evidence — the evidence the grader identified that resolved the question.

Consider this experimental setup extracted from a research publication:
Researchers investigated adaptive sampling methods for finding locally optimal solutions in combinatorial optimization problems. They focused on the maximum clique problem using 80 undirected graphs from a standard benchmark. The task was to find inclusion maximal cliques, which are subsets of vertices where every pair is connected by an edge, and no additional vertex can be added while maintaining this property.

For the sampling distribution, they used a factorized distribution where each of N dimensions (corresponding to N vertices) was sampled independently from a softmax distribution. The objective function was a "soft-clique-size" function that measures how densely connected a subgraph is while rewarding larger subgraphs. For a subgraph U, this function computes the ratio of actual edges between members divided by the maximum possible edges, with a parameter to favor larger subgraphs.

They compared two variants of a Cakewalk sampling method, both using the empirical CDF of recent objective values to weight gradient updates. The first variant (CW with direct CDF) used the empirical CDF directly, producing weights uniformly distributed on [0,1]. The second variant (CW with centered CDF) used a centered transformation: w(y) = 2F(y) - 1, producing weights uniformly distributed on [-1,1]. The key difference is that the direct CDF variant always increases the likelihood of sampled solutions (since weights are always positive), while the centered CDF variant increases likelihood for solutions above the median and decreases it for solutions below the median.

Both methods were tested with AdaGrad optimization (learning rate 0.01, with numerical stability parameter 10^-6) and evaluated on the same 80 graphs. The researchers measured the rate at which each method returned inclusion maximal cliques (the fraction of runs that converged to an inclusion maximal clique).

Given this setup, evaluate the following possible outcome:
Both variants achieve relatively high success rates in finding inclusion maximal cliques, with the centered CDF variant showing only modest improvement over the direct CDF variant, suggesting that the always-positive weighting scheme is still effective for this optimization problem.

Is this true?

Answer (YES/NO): NO